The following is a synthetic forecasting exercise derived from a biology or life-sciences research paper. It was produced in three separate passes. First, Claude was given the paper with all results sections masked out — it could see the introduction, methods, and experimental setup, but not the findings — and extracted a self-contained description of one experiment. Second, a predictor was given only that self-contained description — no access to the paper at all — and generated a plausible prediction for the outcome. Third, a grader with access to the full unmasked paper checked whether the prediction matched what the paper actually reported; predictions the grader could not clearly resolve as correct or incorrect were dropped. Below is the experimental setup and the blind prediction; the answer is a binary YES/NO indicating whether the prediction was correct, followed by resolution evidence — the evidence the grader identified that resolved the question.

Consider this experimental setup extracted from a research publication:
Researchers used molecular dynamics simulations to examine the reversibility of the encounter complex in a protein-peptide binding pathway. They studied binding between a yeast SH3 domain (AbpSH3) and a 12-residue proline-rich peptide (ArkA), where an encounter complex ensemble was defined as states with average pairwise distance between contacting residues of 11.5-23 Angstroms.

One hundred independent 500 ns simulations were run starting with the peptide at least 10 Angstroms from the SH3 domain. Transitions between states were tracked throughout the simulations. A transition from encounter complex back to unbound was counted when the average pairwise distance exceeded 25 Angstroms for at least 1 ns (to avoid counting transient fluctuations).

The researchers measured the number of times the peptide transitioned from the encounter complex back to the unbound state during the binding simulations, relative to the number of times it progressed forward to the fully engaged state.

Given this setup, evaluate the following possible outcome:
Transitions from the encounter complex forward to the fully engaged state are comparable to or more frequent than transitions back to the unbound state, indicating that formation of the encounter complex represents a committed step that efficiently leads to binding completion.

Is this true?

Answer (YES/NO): NO